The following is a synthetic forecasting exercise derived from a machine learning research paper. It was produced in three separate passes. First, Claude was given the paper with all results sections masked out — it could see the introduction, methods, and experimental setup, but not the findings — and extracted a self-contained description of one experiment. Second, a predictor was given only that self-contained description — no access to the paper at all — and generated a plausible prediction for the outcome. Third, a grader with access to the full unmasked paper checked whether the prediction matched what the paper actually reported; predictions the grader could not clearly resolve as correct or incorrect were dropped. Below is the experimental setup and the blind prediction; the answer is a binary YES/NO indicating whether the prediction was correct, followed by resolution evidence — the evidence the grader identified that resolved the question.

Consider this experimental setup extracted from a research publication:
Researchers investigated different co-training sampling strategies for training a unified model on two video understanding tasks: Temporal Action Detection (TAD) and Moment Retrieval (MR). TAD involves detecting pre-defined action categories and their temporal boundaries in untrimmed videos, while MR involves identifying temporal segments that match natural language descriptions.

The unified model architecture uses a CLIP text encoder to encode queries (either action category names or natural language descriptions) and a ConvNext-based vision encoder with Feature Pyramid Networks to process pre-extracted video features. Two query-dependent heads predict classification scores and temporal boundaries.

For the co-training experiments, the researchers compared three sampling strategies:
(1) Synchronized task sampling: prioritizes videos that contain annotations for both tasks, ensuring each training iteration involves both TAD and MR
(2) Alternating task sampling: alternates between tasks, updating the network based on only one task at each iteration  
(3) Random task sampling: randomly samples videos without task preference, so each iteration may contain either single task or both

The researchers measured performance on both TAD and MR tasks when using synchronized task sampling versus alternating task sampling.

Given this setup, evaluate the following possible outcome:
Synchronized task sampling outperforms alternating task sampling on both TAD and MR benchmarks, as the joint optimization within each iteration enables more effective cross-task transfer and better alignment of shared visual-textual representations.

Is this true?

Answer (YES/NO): NO